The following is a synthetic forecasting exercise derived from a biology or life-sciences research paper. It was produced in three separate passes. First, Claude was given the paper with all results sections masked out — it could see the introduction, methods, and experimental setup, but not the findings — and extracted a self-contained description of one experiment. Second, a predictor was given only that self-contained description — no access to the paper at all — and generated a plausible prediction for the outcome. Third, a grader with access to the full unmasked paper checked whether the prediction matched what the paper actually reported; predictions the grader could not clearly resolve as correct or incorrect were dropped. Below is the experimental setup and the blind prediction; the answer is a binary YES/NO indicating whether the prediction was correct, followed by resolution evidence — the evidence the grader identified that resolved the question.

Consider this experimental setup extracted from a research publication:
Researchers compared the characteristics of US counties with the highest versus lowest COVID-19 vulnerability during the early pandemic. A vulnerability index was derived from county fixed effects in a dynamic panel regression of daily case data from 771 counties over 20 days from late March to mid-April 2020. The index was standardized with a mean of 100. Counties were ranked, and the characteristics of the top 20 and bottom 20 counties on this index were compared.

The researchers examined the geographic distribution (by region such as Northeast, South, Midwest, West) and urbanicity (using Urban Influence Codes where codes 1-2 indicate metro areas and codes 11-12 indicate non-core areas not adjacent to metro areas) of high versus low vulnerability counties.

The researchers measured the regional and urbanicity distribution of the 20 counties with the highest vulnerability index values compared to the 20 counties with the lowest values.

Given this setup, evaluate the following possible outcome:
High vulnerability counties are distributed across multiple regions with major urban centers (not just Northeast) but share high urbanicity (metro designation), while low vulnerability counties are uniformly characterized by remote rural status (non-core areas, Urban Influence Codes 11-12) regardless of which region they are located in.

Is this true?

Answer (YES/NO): NO